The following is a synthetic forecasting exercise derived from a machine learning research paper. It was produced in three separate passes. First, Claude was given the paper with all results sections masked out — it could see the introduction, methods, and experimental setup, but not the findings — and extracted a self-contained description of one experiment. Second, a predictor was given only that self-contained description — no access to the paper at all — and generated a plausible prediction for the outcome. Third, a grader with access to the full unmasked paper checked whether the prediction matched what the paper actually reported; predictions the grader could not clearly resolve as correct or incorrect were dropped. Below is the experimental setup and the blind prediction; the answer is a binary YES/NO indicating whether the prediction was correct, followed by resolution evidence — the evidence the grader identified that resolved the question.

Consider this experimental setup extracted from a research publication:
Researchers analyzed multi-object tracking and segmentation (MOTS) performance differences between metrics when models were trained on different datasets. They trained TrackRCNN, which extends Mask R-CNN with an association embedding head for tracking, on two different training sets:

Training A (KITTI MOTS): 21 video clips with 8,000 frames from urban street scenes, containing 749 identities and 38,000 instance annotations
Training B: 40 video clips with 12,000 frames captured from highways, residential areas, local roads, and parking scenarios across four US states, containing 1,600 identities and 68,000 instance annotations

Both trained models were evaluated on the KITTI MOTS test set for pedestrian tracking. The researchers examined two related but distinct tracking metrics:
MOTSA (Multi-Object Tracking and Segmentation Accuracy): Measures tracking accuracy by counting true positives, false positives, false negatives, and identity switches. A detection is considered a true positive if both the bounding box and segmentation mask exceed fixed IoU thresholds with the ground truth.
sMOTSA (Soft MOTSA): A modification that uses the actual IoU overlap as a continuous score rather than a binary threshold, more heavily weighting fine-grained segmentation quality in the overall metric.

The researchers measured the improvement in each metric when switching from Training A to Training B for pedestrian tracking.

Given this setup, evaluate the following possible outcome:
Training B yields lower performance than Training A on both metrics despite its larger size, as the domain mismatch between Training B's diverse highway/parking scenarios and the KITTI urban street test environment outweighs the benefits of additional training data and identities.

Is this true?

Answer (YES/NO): NO